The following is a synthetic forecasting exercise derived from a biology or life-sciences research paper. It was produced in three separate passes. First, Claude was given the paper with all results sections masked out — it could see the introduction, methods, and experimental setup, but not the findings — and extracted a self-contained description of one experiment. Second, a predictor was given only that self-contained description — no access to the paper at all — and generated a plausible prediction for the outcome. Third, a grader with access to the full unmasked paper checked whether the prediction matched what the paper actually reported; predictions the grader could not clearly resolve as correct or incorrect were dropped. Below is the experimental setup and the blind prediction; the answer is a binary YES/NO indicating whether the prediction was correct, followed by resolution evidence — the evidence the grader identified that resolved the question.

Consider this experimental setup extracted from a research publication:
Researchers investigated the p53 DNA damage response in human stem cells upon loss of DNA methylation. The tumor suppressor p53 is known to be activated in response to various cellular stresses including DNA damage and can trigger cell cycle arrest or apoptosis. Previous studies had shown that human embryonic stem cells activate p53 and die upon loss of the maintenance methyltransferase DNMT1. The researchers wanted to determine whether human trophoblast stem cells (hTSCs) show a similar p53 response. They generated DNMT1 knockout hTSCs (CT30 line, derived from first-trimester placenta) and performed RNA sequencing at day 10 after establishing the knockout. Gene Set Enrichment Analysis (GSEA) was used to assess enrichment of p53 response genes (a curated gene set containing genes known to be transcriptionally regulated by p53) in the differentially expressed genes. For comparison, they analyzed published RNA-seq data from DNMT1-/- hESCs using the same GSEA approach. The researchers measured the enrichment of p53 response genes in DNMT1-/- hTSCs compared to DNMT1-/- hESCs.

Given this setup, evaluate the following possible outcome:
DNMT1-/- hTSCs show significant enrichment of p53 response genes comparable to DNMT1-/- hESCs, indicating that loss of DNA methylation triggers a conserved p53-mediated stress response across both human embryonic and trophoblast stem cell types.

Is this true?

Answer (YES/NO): NO